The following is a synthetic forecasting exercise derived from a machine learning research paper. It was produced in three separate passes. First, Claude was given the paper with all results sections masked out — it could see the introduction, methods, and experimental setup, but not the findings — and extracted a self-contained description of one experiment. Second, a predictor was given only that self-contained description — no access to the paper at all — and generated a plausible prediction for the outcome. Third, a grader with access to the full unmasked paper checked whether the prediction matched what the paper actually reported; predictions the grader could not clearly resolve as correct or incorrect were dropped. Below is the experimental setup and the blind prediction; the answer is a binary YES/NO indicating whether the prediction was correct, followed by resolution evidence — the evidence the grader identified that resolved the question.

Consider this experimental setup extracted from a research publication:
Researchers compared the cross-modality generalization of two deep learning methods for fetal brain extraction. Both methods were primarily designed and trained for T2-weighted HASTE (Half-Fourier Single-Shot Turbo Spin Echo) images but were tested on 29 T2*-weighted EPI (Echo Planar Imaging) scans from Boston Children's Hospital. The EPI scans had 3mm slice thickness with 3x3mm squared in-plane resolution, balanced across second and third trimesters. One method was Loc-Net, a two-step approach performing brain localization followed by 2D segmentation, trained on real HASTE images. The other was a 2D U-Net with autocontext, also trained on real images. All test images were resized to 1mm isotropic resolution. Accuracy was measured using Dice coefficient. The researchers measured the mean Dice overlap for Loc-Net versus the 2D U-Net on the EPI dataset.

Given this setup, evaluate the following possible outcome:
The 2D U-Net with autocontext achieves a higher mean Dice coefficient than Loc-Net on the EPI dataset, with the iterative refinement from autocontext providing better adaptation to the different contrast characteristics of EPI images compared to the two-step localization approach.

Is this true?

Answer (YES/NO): NO